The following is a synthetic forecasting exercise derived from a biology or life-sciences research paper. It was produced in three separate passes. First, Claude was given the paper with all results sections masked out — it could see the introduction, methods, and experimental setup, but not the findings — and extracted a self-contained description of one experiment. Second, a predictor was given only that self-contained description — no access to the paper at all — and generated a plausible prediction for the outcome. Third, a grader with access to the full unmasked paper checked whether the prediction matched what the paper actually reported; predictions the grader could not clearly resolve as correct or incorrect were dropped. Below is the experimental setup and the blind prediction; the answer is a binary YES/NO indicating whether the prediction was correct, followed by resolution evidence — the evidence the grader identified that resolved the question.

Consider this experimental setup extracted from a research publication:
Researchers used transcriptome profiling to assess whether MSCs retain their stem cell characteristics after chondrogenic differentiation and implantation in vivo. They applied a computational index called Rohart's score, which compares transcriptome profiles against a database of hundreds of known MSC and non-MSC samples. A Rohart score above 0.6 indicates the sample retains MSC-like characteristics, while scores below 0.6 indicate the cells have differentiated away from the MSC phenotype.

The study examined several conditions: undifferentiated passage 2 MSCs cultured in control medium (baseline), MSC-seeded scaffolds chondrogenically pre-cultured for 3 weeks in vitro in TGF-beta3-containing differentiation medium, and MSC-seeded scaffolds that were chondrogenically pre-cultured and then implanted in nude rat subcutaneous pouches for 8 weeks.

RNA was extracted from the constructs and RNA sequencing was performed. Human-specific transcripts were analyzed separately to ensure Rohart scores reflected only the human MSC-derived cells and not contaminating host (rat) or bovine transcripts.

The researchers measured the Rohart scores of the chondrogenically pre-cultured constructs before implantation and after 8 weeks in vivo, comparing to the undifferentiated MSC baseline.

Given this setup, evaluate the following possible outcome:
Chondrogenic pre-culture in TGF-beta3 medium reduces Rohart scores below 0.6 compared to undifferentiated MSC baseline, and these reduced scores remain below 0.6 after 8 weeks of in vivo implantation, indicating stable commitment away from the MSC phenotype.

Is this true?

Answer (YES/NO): YES